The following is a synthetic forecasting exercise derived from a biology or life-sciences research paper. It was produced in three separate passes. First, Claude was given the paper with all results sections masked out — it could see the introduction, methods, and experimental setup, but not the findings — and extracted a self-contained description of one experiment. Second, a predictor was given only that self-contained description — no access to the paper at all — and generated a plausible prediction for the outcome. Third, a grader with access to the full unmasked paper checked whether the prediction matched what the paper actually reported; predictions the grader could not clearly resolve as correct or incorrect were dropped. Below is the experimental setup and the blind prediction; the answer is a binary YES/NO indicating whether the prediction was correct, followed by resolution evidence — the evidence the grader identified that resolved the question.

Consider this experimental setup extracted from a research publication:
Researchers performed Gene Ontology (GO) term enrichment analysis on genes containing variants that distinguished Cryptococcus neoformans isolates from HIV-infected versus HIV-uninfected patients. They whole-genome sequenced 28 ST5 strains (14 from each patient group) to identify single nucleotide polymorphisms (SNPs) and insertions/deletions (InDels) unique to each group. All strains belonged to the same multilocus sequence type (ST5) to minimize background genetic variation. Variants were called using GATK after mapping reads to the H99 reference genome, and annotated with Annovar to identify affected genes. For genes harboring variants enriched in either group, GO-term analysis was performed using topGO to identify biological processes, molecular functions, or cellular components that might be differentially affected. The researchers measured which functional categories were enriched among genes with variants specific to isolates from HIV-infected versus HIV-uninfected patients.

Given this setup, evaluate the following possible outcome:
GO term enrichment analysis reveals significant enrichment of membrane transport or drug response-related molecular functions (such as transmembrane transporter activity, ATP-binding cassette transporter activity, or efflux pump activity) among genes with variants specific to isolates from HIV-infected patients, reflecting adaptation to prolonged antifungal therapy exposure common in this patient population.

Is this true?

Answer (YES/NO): NO